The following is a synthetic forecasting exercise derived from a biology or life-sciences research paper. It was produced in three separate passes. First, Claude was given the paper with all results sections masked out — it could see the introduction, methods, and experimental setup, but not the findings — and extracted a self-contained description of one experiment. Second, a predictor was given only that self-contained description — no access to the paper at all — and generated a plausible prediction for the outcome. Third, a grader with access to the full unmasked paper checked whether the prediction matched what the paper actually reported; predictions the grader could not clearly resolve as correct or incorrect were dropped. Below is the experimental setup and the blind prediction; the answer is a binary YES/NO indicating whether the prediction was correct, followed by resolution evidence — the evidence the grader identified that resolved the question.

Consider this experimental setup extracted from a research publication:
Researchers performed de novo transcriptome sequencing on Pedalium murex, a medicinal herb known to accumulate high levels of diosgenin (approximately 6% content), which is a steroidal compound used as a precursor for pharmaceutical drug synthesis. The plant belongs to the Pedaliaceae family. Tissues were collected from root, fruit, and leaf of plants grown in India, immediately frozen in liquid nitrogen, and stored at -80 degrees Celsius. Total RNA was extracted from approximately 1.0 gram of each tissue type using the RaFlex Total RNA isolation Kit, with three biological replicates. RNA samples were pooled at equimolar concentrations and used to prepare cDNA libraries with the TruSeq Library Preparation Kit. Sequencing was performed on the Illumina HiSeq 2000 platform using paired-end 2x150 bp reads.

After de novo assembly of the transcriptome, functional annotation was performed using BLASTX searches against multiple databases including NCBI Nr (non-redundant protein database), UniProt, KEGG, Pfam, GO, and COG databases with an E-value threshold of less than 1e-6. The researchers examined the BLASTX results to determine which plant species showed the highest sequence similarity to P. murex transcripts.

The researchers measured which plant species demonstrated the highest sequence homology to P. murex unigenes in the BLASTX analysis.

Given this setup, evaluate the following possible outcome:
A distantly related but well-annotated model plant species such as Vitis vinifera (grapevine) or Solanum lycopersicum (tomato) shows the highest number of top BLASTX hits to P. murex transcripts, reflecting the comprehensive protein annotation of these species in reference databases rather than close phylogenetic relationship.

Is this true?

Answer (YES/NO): NO